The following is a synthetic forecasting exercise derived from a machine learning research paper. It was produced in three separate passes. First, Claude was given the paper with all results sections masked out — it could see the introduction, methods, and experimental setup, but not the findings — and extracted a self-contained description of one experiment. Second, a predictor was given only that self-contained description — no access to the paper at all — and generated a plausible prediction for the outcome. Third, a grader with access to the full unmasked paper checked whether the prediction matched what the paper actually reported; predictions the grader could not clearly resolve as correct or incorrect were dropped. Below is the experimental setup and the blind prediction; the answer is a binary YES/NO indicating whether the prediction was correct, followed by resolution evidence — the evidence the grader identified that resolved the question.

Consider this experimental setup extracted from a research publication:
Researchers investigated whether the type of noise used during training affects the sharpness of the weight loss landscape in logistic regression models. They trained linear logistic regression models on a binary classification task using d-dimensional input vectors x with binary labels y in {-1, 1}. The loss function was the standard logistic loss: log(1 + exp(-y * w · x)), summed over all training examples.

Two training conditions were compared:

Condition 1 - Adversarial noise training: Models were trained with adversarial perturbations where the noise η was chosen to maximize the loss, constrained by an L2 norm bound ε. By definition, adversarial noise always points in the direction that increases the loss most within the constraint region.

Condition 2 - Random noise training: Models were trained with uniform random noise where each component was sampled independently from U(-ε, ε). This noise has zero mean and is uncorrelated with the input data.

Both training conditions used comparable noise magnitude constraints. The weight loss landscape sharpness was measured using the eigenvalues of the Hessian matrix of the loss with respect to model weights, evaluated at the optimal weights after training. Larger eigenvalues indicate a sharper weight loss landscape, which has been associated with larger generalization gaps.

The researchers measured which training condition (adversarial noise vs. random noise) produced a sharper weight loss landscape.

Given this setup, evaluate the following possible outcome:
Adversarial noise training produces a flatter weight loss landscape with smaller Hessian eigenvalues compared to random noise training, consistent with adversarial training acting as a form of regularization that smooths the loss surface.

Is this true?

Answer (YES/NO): NO